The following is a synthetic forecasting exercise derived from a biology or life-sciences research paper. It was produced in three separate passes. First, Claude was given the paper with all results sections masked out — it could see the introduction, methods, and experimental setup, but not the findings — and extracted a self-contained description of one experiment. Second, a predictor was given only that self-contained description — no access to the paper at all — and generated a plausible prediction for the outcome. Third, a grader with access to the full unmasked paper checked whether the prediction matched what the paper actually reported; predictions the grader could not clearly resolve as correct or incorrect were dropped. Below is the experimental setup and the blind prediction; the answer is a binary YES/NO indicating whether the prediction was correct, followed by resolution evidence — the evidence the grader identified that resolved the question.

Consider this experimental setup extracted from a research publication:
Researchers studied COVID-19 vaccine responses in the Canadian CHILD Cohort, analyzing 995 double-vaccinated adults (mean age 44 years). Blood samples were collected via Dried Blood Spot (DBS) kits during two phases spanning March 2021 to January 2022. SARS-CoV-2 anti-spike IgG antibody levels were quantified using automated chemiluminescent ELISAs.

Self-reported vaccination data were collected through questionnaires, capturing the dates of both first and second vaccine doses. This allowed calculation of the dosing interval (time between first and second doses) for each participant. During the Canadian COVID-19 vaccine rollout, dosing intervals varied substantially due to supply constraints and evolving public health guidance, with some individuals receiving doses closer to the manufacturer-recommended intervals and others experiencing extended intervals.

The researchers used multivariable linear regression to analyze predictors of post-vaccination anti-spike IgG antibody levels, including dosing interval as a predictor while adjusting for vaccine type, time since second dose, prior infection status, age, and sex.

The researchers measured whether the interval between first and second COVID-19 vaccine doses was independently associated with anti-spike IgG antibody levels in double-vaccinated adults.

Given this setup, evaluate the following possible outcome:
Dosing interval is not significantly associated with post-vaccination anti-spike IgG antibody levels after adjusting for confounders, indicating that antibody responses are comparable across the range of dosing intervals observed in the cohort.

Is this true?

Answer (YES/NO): YES